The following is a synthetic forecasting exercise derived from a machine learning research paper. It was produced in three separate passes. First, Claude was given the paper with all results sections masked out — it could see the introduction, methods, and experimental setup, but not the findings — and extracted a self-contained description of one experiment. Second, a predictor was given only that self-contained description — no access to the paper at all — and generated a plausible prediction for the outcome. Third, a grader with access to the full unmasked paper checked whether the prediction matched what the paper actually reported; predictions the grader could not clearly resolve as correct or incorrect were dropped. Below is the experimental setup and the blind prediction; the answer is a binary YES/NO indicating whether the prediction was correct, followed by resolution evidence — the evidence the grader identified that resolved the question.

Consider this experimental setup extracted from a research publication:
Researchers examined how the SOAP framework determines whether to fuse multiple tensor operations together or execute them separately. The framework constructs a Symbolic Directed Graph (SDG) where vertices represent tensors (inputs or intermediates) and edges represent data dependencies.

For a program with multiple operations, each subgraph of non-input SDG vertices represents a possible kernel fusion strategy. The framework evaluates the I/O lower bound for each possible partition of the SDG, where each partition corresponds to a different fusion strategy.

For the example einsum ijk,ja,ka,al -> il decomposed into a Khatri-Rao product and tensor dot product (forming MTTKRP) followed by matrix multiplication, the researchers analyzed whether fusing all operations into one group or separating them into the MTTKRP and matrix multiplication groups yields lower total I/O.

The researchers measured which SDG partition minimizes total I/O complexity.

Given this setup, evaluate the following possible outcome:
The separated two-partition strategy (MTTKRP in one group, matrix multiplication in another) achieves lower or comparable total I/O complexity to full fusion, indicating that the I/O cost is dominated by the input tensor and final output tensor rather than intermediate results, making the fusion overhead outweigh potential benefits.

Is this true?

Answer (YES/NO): YES